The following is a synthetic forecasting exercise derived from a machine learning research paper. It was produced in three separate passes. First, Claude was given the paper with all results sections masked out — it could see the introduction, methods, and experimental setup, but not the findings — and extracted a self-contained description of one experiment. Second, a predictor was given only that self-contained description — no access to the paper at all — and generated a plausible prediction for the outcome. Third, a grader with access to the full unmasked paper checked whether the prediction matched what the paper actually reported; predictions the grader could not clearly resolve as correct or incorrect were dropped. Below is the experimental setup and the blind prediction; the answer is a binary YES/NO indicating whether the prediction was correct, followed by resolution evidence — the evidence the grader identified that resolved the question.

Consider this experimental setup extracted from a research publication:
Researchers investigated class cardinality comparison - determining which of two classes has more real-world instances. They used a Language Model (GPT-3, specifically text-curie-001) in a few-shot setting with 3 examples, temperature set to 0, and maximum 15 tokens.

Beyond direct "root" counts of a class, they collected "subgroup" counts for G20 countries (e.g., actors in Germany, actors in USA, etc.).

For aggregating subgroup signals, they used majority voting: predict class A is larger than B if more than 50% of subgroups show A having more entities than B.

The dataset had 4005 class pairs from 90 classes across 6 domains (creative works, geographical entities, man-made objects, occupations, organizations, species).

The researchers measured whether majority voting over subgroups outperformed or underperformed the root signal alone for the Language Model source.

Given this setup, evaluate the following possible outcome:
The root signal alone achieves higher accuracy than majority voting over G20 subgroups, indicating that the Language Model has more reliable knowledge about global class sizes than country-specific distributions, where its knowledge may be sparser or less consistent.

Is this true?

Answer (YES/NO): NO